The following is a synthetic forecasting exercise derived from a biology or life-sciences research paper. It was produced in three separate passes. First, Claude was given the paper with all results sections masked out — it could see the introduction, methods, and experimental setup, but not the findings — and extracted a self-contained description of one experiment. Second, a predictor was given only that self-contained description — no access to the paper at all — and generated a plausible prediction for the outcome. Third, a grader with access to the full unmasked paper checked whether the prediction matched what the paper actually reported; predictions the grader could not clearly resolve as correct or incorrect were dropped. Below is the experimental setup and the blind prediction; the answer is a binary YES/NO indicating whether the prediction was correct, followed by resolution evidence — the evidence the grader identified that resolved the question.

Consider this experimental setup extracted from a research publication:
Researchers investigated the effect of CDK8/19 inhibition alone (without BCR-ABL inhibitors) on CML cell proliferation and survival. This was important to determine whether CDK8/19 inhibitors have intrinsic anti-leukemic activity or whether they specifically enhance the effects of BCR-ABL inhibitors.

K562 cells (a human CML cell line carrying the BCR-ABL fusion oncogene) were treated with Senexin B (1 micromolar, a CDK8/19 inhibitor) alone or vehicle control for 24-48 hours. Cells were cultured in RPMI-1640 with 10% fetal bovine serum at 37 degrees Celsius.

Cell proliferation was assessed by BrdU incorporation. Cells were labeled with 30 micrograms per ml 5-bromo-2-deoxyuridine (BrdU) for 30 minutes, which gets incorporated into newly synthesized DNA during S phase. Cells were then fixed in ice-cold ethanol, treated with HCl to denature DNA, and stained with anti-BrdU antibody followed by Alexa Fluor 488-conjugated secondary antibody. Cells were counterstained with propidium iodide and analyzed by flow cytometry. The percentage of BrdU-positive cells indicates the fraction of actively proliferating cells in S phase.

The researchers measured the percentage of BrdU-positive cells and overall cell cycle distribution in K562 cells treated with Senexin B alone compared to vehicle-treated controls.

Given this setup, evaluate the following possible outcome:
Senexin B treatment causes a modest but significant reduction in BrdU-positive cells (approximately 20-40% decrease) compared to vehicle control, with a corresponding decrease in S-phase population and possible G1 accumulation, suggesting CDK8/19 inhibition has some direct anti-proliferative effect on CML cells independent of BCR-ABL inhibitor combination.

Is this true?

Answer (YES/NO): NO